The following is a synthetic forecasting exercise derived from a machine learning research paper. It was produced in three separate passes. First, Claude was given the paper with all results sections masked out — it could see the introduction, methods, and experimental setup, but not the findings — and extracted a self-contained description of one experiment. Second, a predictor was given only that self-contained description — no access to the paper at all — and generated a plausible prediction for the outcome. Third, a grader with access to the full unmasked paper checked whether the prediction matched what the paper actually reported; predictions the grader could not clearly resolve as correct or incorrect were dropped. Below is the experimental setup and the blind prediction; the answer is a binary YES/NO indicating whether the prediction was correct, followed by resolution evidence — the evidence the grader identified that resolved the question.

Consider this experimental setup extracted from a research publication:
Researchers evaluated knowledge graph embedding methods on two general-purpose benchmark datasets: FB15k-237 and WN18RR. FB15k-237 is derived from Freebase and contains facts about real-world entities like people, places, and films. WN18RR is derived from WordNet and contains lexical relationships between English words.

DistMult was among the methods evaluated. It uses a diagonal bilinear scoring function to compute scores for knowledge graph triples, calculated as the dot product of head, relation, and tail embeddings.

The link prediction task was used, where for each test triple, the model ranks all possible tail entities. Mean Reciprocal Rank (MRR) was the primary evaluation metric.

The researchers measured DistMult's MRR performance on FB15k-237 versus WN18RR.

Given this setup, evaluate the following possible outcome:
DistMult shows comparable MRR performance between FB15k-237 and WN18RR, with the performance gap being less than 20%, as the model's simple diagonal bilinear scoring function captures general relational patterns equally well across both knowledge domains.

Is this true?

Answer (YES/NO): NO